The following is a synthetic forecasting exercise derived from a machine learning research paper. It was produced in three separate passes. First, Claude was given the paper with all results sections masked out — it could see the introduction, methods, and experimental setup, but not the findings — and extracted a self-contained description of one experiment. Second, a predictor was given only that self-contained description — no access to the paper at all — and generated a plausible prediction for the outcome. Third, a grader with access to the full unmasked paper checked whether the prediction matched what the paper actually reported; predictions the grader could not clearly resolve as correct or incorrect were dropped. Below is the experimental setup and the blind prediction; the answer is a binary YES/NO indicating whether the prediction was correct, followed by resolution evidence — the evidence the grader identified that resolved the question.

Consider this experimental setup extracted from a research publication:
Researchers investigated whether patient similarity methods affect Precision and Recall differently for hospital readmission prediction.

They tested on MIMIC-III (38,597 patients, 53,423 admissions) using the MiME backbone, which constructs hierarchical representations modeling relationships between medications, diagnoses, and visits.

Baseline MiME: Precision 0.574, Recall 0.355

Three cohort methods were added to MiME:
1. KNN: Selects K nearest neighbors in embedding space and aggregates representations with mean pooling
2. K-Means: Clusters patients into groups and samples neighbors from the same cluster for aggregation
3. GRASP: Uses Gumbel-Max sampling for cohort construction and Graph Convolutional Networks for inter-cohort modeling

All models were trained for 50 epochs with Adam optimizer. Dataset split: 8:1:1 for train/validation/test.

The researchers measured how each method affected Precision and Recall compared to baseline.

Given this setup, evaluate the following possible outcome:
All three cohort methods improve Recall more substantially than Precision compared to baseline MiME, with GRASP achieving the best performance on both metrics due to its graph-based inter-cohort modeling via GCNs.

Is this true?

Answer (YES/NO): YES